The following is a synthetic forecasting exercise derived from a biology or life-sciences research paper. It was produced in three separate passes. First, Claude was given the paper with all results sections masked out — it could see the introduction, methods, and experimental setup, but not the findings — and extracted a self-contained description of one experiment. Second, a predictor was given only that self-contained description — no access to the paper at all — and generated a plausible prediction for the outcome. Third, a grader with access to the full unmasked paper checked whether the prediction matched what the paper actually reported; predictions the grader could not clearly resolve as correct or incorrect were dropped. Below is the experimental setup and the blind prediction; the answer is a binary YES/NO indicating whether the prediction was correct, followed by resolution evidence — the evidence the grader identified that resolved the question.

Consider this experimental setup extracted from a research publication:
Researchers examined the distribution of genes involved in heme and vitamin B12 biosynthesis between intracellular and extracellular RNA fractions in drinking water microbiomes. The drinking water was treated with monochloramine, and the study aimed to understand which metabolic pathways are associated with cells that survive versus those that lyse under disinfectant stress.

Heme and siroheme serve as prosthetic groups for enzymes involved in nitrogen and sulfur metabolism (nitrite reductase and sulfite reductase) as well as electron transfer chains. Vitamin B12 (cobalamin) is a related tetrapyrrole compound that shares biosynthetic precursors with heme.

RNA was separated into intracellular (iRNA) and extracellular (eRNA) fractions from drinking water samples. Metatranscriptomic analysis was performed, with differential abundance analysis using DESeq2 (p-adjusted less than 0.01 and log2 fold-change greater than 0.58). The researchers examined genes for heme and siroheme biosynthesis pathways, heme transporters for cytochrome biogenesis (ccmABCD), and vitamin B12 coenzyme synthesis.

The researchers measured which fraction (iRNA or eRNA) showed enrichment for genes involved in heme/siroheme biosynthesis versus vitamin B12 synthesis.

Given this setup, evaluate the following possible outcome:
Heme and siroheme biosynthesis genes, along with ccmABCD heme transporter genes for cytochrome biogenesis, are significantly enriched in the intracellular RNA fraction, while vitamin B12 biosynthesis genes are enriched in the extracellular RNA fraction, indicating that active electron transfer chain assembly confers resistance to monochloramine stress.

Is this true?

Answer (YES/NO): YES